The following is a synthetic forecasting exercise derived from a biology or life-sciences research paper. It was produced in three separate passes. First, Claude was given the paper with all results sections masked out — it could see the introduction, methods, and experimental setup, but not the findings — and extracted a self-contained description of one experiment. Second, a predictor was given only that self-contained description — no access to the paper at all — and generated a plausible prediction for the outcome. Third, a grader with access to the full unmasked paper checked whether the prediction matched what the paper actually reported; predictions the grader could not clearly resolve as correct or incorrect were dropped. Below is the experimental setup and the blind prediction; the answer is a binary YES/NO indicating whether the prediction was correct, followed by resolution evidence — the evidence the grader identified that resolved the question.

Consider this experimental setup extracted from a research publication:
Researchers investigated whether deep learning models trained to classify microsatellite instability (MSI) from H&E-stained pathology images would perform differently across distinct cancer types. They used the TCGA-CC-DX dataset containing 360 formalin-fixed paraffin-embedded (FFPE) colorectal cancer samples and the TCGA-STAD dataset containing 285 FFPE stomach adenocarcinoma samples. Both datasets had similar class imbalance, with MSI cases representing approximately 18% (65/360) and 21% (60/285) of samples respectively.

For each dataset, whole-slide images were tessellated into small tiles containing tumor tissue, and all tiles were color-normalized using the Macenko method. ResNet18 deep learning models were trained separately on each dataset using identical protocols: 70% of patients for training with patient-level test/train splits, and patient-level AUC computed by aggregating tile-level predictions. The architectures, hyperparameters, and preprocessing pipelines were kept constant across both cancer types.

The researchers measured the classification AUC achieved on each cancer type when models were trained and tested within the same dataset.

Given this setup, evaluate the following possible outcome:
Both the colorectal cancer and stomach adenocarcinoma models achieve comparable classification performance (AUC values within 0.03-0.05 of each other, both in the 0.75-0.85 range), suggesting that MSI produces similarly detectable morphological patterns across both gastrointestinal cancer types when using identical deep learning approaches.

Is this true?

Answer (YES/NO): YES